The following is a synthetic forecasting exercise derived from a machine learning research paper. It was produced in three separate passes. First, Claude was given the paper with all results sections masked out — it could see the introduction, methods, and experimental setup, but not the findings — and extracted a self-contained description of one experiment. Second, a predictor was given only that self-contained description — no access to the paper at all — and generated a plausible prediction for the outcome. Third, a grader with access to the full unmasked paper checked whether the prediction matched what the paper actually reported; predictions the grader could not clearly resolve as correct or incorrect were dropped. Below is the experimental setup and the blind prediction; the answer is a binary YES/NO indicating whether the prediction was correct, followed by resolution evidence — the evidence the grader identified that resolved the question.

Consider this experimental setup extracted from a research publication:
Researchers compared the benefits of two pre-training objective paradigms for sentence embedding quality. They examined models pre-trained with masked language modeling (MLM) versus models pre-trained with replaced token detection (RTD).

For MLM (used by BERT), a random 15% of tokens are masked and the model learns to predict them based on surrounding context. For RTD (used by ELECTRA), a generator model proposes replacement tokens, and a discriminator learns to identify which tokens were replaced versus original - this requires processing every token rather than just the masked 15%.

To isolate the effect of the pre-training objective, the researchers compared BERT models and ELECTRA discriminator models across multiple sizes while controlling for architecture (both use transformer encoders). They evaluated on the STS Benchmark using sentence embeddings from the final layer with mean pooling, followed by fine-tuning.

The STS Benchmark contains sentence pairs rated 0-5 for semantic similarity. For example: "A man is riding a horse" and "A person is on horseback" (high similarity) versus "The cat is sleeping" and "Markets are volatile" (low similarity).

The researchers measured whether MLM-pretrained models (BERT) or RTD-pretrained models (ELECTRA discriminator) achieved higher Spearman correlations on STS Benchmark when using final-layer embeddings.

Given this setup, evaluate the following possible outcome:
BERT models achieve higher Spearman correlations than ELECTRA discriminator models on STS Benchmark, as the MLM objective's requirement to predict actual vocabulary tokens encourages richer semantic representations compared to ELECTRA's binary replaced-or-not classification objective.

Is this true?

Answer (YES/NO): YES